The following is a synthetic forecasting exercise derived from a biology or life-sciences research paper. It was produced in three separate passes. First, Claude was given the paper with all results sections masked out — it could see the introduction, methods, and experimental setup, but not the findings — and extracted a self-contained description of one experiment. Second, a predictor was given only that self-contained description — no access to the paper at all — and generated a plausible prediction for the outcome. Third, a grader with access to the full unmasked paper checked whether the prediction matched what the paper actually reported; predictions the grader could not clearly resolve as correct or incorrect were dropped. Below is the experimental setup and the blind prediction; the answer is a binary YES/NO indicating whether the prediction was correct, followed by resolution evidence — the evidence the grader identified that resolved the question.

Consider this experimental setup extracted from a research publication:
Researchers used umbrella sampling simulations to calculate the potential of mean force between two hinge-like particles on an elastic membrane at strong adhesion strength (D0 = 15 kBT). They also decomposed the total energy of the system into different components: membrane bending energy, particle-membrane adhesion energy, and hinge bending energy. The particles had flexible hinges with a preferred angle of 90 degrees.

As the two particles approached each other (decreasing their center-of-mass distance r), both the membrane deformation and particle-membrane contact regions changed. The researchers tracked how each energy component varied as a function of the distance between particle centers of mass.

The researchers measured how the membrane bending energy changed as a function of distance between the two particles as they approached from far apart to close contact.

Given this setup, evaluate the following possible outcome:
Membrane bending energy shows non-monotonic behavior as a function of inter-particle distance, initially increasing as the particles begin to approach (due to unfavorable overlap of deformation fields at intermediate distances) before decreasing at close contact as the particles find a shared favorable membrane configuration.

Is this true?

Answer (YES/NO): YES